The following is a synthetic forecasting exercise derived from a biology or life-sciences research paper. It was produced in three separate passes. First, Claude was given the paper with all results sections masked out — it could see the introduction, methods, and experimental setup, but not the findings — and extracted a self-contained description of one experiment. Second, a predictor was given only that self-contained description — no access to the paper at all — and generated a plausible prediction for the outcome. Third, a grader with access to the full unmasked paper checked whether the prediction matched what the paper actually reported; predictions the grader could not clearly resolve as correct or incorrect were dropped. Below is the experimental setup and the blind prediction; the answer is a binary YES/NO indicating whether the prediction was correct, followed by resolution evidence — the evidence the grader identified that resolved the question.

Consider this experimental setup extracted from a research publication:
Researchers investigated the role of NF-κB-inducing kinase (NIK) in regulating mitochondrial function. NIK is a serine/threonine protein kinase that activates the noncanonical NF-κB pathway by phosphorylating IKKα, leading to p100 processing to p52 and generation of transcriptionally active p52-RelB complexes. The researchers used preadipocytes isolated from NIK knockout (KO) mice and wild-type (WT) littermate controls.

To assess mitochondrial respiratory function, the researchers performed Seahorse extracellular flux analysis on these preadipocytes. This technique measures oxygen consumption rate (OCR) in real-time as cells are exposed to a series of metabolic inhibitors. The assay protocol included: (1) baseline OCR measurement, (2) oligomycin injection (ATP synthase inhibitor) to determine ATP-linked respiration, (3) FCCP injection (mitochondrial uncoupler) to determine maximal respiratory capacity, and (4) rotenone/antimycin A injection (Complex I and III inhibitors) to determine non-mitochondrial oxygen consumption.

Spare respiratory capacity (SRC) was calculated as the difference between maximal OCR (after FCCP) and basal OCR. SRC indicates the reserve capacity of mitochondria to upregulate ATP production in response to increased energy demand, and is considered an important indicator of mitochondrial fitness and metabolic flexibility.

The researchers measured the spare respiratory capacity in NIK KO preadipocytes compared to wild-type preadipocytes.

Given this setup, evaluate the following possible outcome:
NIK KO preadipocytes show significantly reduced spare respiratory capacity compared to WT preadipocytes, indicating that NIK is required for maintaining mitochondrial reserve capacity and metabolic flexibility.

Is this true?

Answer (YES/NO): YES